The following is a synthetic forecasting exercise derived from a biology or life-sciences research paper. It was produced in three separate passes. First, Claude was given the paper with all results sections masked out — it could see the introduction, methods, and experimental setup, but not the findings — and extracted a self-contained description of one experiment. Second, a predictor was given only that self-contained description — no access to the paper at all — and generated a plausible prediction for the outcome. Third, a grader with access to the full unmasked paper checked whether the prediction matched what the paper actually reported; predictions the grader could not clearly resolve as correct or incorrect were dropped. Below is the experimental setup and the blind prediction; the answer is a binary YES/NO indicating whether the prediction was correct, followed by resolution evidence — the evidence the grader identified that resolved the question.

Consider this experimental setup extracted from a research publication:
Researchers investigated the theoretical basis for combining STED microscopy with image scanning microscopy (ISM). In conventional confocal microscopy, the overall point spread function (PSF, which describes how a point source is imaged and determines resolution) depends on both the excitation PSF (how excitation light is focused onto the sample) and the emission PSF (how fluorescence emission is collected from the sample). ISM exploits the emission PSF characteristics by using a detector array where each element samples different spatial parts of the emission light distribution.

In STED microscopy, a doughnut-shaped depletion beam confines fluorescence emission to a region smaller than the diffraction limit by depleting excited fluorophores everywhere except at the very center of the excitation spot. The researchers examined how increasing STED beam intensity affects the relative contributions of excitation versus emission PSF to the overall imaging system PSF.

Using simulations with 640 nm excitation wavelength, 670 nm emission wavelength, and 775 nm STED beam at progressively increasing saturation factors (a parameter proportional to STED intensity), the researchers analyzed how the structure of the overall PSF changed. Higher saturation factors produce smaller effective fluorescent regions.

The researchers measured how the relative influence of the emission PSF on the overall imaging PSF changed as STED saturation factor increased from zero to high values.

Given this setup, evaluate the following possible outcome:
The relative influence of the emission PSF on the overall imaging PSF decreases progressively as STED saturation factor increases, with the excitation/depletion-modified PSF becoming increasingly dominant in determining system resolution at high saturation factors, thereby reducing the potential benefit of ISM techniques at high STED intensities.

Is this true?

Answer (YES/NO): YES